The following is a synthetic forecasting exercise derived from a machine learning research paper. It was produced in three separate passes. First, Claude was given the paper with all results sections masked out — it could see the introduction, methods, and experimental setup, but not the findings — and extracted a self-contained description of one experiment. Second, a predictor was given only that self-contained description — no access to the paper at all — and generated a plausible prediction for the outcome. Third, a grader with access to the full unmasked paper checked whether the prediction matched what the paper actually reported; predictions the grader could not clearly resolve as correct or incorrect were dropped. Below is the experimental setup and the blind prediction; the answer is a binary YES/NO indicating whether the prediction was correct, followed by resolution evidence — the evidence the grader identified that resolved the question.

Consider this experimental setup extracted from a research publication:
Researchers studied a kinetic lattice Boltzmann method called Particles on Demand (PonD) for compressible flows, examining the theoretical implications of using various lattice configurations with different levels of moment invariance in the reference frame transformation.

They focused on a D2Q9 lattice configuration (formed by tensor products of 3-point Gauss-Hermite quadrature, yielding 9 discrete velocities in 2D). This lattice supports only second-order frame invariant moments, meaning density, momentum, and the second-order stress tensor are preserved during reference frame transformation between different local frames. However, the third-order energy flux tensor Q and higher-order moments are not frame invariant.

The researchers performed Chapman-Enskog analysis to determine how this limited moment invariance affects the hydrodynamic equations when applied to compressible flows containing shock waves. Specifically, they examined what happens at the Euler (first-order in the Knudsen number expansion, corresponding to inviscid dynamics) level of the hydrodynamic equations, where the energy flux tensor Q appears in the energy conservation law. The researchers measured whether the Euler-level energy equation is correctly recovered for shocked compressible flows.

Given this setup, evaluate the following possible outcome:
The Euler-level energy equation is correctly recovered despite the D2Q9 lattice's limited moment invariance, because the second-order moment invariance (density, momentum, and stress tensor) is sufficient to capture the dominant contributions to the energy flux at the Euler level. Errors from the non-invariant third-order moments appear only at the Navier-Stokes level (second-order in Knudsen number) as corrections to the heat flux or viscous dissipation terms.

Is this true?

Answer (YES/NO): NO